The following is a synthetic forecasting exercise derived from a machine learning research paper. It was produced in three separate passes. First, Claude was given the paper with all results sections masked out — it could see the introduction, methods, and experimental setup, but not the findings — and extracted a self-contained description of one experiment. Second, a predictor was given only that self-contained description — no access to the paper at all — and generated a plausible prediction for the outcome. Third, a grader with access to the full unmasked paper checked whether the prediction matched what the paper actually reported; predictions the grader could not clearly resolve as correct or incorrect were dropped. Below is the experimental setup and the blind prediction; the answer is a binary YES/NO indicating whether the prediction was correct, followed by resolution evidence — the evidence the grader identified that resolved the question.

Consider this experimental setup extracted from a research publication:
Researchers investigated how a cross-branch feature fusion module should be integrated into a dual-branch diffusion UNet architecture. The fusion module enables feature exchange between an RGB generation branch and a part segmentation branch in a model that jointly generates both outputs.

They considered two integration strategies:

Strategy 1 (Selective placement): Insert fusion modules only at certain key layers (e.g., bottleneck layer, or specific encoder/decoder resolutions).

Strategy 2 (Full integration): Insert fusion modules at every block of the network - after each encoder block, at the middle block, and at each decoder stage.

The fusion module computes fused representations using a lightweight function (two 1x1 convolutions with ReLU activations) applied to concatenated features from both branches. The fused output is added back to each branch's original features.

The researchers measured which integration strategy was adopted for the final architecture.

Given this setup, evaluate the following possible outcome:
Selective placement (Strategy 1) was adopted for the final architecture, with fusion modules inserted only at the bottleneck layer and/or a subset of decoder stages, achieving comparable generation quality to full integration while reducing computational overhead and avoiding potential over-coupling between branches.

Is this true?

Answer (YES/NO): NO